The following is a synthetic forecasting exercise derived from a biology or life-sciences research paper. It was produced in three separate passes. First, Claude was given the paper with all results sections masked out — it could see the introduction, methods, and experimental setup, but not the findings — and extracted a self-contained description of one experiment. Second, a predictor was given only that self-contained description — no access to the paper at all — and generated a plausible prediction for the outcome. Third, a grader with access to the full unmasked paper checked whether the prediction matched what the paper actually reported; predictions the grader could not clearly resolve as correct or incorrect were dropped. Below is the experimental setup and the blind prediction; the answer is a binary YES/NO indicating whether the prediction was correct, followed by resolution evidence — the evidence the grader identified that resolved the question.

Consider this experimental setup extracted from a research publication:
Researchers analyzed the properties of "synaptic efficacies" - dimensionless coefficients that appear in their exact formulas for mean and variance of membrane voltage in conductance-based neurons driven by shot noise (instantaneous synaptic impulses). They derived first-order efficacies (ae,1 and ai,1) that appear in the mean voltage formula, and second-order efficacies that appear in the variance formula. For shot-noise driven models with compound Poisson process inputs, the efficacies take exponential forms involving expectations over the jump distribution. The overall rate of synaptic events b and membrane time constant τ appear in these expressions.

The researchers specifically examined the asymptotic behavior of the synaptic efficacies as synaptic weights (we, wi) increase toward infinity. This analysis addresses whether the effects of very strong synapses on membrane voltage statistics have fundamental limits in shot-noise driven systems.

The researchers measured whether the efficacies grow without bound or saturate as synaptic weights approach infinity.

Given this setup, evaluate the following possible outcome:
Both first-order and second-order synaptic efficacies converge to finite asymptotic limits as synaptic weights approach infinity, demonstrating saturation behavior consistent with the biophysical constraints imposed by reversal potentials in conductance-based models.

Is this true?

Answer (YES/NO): YES